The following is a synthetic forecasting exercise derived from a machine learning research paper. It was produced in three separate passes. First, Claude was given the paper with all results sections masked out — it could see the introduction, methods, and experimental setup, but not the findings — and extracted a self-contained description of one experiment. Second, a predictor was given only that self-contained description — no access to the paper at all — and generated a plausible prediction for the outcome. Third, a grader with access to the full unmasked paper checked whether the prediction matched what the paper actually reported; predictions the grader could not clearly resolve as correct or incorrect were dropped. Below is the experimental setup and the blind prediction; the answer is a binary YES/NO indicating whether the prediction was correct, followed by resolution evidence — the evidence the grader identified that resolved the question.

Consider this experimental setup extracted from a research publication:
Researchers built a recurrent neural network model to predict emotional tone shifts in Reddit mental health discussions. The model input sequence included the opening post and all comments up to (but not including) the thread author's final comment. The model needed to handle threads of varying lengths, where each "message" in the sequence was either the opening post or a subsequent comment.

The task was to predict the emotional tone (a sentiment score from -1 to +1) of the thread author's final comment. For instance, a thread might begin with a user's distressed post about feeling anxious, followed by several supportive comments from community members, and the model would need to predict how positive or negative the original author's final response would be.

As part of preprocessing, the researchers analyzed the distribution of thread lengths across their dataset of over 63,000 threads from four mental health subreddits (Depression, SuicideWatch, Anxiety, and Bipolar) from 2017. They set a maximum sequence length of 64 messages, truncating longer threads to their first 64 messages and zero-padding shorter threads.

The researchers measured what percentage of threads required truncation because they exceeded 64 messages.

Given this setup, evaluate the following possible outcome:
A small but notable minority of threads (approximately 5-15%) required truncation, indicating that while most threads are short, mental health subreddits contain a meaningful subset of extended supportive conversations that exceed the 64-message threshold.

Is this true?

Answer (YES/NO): NO